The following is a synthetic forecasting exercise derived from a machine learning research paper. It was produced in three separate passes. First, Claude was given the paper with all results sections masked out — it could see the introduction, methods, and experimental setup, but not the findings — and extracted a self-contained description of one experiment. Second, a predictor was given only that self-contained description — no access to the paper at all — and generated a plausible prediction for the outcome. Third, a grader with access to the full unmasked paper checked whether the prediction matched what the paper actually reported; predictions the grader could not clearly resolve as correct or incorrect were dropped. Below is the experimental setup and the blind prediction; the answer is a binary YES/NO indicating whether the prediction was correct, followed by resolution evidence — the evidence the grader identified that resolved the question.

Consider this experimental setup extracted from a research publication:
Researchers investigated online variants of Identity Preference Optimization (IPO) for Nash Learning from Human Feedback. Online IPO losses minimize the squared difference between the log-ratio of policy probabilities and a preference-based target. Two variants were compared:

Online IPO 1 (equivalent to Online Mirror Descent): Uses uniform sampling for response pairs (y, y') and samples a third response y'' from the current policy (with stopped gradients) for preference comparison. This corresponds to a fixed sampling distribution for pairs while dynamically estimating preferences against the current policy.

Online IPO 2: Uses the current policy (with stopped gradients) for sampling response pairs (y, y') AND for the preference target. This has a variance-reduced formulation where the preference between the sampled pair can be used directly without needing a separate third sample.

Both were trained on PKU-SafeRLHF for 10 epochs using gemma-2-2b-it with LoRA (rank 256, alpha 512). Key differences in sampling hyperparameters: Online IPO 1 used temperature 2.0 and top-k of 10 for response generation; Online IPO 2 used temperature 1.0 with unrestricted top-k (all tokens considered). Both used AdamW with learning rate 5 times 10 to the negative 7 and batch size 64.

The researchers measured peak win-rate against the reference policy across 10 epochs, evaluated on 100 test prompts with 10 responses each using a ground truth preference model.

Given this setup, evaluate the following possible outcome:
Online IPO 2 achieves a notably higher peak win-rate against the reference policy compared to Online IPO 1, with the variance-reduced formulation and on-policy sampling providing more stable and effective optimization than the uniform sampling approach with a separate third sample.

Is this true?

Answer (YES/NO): NO